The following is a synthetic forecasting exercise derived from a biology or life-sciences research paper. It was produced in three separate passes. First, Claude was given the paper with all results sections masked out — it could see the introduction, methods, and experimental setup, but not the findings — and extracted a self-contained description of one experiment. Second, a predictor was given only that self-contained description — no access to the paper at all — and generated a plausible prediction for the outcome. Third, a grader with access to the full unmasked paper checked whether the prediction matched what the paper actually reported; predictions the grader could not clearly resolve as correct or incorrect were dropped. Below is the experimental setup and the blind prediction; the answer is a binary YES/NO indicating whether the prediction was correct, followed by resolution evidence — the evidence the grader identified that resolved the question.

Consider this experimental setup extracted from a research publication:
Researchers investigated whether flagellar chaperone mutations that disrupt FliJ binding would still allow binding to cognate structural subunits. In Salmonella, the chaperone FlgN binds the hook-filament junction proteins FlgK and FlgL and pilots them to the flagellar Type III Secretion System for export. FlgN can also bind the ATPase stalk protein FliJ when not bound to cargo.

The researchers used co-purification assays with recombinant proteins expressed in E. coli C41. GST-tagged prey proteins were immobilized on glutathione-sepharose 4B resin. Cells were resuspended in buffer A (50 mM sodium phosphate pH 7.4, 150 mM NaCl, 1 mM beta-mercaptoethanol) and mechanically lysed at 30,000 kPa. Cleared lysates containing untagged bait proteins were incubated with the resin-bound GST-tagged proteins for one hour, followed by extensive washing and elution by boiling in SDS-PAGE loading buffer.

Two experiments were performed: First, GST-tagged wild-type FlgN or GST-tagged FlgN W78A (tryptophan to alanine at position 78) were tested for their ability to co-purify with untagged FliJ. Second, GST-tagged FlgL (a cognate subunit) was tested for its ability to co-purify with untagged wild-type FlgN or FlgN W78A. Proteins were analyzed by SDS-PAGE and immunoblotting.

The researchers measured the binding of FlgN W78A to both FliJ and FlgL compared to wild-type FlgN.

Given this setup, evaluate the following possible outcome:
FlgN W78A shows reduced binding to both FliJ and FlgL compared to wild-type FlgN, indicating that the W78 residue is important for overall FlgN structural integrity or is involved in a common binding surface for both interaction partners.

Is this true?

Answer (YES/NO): NO